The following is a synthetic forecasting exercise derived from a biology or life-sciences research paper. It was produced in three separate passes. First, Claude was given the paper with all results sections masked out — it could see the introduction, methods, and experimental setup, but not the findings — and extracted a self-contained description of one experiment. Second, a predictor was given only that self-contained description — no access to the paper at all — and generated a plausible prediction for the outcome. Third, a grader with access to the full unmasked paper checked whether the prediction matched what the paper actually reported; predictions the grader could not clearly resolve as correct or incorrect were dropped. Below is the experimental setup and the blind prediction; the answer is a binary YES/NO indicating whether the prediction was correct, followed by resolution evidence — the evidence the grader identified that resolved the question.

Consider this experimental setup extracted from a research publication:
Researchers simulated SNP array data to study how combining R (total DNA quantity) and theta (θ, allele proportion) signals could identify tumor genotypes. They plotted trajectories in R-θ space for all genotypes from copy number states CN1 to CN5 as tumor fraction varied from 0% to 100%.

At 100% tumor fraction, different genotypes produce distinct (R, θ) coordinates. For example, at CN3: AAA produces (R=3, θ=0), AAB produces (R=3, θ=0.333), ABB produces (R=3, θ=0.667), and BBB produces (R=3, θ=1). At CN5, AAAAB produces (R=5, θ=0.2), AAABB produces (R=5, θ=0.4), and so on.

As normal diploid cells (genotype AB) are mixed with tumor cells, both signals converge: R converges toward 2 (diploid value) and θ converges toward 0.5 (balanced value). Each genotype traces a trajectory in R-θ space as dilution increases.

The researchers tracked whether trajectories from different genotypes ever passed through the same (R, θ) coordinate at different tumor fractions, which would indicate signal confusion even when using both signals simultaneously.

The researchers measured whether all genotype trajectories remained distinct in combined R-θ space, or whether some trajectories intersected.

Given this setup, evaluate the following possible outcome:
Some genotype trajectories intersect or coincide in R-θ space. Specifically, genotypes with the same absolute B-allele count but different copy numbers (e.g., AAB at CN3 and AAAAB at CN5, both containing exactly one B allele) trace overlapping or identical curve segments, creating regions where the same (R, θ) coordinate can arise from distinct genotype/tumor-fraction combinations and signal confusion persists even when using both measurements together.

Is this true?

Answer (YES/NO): YES